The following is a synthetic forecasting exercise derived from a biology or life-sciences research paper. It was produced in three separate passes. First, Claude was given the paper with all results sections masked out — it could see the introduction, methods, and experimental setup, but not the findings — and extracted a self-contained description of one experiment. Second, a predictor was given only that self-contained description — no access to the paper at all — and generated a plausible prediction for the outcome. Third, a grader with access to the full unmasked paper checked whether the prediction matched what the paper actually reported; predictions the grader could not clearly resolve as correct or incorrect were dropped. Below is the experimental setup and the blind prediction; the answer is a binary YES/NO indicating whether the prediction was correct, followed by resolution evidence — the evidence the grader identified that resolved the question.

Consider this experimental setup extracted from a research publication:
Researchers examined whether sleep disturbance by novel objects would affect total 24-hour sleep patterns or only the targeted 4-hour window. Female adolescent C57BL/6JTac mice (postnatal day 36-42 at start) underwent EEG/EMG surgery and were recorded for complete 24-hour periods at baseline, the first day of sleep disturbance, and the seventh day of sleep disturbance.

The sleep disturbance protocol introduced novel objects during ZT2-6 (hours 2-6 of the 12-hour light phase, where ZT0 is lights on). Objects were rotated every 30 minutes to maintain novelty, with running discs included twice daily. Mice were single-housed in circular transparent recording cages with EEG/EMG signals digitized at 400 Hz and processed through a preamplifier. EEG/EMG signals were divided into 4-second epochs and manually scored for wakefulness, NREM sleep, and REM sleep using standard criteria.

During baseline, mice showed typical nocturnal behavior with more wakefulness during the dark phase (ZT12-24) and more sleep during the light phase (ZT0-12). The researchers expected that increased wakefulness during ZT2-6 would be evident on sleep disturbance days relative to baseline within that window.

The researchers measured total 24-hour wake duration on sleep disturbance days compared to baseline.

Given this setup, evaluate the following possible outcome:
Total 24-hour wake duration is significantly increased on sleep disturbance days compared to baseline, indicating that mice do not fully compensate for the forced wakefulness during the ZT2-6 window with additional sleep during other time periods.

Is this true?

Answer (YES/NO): NO